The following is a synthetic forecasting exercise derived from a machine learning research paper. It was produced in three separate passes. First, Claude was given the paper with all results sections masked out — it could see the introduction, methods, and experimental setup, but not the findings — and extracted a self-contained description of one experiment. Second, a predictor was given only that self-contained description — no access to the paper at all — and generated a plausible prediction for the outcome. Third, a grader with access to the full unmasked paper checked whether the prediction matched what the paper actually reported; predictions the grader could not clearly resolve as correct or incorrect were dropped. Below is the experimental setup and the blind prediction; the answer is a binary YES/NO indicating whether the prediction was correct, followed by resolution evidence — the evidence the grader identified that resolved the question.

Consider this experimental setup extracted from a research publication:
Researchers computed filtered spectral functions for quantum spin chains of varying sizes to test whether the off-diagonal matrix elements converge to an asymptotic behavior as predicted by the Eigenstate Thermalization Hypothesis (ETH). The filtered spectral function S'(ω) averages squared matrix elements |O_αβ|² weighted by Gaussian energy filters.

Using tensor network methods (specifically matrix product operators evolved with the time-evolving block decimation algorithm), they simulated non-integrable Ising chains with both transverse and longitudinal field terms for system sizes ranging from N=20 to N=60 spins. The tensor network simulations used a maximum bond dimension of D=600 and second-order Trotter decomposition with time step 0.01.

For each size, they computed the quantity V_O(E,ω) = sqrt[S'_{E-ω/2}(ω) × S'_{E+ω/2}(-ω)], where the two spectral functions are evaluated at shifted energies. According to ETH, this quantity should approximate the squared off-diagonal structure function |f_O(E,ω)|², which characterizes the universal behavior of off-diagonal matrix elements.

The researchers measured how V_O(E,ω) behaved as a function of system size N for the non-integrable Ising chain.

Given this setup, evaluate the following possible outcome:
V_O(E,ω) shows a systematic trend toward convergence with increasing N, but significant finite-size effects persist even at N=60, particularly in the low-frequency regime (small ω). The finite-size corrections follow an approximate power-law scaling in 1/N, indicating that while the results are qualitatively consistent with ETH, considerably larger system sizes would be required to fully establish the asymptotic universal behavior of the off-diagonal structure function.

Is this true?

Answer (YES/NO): NO